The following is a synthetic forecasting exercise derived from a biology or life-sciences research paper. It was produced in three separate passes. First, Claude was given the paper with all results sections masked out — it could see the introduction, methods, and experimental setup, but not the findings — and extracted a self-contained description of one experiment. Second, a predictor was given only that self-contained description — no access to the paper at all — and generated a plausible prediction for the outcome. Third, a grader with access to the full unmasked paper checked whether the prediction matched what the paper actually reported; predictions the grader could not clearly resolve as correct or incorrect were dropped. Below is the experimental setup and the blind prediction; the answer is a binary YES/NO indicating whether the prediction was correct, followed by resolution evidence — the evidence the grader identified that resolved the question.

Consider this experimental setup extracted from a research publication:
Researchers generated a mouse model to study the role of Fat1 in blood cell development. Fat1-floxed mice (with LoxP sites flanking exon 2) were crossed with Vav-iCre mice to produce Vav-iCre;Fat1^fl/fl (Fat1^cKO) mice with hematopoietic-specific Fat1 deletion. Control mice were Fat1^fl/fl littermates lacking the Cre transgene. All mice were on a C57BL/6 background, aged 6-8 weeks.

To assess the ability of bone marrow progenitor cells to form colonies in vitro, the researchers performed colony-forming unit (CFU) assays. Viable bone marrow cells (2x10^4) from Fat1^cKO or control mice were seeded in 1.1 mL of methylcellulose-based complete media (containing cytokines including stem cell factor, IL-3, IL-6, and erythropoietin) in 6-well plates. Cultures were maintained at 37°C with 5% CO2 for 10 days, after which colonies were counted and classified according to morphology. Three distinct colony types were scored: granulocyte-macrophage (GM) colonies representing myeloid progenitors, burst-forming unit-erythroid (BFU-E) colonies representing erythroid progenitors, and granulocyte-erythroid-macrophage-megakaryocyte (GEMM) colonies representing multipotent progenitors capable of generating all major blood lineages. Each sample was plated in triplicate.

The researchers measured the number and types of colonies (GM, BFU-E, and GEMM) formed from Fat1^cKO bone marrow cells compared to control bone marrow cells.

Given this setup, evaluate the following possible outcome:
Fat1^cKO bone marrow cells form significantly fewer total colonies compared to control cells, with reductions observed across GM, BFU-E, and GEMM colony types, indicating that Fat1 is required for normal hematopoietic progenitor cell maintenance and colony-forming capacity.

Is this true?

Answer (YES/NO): NO